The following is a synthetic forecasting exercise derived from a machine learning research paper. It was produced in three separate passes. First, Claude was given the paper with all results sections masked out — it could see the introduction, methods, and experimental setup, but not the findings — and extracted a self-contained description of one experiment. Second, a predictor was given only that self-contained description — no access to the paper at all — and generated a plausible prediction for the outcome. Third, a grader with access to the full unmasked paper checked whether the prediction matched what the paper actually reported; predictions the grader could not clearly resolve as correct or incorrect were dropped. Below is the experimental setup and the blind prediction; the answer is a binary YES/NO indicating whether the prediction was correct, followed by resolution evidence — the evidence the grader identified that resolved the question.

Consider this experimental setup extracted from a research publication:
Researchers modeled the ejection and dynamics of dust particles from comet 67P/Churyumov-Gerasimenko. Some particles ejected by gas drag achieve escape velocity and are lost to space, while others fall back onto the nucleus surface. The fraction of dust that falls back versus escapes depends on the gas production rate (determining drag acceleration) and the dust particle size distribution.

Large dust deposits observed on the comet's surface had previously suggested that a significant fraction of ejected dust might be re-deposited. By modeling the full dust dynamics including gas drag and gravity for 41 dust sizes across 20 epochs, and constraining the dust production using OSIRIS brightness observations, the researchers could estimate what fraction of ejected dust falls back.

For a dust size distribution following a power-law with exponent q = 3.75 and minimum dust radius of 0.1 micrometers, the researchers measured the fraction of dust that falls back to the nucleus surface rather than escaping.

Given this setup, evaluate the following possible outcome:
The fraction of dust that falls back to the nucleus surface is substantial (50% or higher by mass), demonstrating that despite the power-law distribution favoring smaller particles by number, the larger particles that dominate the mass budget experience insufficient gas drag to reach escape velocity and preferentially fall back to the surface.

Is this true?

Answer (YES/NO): NO